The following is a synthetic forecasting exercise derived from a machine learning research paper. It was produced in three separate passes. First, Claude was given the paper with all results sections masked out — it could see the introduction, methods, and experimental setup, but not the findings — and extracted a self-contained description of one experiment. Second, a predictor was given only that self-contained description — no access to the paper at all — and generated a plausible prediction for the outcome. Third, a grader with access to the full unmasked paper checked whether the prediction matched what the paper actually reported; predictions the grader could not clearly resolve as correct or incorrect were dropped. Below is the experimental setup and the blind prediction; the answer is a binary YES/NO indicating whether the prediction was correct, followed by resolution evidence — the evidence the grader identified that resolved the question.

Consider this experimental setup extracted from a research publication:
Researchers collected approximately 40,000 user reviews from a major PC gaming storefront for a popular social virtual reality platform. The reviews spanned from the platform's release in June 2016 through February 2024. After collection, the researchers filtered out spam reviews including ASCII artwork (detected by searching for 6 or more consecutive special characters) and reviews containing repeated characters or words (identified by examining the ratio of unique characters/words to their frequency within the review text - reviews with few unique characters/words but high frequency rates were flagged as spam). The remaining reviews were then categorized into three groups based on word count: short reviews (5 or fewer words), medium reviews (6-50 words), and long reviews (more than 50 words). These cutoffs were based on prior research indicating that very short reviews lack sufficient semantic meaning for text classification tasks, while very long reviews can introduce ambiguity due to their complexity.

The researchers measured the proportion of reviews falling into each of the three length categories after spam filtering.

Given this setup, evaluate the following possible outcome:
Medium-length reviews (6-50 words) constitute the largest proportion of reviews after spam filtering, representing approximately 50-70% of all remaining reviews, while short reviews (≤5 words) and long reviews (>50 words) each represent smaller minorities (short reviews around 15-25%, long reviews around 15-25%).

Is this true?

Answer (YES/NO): NO